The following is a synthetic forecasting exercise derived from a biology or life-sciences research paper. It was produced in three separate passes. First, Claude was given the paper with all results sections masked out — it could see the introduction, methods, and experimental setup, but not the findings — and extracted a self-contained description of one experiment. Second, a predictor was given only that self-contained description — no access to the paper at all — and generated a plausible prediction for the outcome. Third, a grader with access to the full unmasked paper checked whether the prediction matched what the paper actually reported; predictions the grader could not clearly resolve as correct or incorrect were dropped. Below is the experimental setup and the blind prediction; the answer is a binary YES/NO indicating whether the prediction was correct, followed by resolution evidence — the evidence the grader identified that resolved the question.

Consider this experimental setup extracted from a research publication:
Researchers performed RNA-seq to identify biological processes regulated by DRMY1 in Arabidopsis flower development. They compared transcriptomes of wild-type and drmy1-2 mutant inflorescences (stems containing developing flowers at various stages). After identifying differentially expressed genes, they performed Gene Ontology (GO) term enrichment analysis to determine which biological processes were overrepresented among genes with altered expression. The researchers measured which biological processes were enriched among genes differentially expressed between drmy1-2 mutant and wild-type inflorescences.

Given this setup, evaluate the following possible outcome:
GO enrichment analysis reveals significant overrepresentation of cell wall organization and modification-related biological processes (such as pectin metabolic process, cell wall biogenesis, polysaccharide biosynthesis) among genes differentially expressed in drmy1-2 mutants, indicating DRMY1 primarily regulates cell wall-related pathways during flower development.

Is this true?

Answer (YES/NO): NO